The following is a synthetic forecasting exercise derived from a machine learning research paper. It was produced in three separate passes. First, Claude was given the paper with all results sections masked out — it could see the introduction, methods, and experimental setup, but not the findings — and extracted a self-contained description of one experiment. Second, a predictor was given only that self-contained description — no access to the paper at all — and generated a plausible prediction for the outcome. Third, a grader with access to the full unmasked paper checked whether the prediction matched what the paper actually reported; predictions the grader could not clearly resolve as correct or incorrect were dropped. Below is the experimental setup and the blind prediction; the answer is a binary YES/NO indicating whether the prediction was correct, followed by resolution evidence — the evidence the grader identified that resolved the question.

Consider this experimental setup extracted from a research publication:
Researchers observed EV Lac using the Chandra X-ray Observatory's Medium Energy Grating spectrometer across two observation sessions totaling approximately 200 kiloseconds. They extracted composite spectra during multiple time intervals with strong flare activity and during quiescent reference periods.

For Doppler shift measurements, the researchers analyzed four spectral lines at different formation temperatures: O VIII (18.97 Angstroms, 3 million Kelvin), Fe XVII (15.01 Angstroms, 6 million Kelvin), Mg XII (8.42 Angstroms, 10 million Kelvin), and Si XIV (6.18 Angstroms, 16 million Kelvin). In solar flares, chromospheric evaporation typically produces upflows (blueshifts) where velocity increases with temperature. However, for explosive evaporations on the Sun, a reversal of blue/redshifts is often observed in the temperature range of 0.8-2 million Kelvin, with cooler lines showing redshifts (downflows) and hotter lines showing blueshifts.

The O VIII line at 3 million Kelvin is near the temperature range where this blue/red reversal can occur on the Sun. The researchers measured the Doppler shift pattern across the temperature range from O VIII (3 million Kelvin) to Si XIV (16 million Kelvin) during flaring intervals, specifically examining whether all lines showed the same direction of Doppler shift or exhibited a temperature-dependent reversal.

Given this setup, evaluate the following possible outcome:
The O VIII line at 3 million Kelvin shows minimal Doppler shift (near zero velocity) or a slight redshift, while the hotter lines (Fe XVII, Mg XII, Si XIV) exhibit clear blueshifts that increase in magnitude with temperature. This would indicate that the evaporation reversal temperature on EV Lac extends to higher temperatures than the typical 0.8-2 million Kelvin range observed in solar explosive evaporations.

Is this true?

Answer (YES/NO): NO